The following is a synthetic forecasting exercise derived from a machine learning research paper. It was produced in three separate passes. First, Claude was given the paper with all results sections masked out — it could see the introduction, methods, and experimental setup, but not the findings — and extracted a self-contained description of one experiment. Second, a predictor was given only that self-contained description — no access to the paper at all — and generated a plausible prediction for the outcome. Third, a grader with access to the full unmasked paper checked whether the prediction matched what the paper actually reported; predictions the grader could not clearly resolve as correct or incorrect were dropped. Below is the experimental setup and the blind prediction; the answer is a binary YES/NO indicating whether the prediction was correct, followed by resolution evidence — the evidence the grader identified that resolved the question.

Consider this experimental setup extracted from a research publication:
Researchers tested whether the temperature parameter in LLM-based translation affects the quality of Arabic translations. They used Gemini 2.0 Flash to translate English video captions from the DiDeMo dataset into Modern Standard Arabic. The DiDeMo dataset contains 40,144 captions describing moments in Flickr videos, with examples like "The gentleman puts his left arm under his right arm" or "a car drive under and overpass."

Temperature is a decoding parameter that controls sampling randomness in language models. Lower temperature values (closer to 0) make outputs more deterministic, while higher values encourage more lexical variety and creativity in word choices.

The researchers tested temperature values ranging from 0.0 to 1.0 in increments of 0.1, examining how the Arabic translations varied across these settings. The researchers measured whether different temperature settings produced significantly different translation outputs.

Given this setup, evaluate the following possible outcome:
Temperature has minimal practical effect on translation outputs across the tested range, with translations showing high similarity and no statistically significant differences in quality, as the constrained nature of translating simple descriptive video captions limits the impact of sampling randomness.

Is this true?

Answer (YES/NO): YES